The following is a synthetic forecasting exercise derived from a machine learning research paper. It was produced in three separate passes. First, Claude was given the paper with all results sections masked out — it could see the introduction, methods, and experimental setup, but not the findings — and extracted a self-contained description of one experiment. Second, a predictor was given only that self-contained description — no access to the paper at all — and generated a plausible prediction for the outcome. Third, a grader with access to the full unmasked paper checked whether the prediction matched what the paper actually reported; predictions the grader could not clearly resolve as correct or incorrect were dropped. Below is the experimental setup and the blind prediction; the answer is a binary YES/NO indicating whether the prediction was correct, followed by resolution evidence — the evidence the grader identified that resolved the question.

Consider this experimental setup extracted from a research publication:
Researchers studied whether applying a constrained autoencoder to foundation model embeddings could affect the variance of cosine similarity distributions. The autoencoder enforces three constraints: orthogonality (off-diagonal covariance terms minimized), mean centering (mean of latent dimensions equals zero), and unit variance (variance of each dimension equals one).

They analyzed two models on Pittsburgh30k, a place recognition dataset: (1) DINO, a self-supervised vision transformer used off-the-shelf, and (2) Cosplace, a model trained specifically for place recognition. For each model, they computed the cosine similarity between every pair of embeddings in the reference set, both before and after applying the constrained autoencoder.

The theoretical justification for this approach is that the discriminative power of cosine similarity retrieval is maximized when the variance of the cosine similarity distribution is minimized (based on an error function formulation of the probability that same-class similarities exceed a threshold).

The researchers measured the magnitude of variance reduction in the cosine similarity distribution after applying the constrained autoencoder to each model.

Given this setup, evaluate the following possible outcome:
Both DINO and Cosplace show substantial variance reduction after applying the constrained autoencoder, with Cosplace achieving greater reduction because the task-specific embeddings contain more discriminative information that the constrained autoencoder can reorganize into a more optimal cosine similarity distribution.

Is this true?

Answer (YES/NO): NO